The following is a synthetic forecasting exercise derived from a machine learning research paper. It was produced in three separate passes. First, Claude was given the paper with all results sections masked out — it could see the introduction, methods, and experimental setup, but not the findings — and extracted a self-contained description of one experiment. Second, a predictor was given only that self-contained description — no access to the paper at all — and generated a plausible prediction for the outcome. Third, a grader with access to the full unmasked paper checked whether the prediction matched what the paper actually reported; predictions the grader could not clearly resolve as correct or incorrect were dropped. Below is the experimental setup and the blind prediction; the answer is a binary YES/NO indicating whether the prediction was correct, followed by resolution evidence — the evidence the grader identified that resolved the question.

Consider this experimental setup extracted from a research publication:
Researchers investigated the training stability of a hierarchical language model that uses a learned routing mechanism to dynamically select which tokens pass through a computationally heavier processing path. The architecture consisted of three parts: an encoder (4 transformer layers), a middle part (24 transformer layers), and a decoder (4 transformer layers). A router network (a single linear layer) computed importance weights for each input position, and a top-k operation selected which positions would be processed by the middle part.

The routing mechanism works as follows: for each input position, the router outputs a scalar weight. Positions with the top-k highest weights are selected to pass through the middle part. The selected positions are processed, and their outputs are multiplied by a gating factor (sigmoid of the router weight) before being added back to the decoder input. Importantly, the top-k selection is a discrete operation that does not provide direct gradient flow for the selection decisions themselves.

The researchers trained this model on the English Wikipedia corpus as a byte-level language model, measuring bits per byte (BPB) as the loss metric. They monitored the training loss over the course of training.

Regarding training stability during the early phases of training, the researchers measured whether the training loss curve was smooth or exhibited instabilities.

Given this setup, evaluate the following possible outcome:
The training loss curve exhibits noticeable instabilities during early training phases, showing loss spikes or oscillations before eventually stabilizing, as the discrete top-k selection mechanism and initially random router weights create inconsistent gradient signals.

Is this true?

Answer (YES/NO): YES